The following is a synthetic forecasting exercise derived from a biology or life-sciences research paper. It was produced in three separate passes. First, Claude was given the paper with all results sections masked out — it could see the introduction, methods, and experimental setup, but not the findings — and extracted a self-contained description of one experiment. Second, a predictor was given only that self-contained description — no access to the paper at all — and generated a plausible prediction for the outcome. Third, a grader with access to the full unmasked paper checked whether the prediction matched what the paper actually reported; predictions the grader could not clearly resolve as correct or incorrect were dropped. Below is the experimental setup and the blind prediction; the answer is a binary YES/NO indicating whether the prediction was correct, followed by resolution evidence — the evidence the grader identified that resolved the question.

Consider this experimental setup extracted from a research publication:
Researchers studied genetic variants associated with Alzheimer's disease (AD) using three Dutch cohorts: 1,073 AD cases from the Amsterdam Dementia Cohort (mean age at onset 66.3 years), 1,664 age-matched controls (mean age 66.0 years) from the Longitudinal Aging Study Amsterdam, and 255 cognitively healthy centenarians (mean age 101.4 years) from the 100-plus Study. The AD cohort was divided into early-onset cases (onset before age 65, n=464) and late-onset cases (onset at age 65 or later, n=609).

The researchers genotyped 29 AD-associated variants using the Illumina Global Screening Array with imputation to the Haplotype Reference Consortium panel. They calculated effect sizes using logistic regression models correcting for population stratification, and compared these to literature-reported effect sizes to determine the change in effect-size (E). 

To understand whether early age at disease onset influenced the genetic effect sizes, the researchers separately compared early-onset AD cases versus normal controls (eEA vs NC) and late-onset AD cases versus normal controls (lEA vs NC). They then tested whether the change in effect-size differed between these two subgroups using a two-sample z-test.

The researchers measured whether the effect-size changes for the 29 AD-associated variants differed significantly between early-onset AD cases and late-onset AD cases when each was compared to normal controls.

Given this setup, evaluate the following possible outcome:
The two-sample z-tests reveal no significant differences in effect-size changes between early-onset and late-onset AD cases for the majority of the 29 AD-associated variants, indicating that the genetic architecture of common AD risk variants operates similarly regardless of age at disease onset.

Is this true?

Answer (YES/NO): YES